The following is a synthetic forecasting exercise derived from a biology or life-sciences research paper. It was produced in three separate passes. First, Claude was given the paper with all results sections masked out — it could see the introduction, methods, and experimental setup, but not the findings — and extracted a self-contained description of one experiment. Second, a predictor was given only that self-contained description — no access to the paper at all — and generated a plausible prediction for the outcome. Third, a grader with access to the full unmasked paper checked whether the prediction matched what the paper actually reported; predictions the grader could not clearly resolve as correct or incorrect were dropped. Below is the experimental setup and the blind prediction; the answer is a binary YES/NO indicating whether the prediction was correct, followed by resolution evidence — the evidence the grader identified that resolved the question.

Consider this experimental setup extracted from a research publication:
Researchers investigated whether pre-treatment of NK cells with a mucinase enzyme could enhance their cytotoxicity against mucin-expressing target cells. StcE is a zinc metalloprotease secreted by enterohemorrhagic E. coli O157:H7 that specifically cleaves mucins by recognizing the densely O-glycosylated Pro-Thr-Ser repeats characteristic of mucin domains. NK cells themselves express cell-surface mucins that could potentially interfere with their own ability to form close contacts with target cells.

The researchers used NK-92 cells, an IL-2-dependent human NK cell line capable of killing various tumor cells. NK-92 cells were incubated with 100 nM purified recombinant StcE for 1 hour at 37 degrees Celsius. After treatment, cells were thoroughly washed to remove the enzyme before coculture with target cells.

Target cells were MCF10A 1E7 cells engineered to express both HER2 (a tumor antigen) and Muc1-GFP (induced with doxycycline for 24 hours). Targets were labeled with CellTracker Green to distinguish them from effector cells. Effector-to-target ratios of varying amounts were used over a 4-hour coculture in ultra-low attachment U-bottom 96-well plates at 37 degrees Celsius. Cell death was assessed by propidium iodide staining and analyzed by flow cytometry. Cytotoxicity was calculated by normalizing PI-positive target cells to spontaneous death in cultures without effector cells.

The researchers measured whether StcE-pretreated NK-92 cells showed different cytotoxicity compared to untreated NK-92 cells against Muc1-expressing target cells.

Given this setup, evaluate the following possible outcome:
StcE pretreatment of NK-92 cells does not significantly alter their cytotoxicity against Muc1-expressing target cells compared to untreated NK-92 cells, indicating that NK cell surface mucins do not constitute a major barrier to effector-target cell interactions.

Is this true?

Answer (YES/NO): NO